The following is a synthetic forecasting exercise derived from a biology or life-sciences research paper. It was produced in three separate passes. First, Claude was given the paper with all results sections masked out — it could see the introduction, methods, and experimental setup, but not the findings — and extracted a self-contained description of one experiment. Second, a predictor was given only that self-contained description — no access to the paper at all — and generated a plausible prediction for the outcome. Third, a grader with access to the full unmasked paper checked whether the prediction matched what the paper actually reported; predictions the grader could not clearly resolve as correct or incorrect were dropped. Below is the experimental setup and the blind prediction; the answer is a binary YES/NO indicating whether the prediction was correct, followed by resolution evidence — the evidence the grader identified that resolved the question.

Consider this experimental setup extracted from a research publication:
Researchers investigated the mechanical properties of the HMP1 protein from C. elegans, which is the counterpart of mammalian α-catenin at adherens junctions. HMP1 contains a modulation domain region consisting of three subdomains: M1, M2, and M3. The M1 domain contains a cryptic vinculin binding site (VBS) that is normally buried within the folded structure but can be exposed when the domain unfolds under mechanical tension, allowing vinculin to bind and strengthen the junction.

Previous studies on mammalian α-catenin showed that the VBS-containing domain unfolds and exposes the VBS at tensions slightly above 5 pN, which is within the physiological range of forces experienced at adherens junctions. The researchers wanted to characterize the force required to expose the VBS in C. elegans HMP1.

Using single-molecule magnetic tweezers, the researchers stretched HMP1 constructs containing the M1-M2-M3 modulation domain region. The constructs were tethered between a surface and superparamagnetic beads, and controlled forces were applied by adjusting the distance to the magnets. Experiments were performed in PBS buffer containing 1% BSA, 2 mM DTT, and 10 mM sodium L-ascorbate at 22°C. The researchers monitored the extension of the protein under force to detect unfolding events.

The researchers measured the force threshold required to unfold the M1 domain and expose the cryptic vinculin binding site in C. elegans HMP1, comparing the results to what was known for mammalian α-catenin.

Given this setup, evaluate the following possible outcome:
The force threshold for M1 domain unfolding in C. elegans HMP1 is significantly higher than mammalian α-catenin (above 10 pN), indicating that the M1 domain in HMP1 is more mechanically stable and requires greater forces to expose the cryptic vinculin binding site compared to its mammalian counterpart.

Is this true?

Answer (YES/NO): YES